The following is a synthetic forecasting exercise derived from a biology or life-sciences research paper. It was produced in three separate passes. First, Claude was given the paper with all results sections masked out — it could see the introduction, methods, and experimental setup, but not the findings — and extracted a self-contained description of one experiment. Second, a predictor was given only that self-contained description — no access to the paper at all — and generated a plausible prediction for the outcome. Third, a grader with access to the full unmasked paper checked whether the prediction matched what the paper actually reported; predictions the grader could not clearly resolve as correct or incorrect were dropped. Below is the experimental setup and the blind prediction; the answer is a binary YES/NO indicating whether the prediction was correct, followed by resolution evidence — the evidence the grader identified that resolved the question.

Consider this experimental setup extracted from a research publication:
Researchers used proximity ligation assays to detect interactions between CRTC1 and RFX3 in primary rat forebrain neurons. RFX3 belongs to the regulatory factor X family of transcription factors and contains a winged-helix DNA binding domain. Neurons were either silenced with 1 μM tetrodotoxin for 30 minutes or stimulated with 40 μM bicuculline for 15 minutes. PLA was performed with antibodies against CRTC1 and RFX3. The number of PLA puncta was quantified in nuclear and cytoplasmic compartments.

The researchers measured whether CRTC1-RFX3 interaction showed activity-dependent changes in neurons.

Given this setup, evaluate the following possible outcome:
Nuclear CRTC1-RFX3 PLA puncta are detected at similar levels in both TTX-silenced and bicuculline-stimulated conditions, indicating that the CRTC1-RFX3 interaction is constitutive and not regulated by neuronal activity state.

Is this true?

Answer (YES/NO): NO